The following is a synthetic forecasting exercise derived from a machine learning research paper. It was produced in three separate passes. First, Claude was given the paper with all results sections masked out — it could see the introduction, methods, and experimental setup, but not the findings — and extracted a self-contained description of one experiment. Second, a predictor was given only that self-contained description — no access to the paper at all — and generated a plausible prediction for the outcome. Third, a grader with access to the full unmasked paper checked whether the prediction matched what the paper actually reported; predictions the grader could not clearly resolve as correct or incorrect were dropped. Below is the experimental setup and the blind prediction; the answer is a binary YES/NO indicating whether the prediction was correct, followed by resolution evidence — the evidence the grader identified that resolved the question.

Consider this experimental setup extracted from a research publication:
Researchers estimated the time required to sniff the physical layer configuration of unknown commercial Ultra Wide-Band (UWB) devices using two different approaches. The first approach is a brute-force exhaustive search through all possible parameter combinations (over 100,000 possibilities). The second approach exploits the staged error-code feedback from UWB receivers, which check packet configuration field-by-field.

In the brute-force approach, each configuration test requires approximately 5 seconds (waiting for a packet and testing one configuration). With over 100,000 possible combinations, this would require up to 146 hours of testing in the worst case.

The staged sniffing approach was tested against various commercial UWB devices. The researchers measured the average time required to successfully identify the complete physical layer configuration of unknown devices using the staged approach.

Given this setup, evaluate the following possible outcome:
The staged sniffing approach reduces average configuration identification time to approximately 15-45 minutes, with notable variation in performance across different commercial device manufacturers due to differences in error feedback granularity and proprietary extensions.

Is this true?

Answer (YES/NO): NO